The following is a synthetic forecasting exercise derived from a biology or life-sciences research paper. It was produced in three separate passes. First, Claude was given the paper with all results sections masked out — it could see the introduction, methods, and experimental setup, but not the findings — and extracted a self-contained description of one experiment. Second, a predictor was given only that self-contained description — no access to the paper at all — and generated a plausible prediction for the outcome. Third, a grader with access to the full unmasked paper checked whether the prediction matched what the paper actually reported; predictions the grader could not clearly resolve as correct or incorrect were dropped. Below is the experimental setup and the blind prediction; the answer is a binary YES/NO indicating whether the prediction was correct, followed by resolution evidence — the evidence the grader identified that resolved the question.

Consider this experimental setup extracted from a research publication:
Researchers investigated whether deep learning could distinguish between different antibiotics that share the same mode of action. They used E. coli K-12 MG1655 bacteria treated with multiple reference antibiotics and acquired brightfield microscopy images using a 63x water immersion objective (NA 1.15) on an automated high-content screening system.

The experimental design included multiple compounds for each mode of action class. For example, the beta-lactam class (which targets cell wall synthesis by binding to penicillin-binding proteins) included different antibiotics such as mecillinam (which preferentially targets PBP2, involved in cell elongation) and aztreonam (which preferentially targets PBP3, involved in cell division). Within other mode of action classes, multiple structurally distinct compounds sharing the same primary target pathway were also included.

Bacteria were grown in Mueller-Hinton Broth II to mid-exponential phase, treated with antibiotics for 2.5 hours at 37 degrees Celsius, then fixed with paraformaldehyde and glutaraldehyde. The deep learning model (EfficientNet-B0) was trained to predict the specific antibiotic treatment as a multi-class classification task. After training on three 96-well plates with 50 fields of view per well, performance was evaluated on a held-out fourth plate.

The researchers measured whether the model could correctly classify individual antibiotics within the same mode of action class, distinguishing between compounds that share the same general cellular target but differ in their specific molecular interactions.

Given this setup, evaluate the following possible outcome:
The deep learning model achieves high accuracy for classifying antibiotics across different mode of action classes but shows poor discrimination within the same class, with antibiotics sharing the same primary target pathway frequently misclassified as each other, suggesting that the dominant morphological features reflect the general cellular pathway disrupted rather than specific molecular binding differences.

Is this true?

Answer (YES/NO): NO